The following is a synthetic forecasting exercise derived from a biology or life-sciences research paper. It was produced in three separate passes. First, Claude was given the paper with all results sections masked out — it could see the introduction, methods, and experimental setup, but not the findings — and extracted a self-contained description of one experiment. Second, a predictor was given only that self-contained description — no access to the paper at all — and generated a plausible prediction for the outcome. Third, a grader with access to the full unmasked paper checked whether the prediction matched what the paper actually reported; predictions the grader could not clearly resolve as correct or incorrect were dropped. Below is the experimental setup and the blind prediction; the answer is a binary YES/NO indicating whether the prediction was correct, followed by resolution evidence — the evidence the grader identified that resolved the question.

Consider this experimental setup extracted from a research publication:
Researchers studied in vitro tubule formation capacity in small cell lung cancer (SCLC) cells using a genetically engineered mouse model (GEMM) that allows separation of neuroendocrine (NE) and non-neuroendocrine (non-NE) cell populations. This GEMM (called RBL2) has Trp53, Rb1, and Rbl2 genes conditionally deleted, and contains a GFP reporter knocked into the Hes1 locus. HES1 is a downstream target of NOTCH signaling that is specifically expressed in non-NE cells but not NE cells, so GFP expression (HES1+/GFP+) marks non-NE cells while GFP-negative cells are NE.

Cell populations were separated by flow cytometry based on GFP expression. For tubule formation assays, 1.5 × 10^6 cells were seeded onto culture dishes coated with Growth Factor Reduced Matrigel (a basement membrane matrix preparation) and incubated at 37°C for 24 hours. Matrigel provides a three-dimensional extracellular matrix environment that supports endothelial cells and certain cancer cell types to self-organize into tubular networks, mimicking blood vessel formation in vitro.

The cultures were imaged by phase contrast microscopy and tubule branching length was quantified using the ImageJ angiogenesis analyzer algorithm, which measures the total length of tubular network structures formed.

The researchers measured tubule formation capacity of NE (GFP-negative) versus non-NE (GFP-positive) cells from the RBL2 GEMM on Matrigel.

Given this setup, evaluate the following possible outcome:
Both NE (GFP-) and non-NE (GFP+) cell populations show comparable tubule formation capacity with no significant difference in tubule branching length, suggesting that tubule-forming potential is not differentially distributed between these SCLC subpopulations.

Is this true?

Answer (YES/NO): NO